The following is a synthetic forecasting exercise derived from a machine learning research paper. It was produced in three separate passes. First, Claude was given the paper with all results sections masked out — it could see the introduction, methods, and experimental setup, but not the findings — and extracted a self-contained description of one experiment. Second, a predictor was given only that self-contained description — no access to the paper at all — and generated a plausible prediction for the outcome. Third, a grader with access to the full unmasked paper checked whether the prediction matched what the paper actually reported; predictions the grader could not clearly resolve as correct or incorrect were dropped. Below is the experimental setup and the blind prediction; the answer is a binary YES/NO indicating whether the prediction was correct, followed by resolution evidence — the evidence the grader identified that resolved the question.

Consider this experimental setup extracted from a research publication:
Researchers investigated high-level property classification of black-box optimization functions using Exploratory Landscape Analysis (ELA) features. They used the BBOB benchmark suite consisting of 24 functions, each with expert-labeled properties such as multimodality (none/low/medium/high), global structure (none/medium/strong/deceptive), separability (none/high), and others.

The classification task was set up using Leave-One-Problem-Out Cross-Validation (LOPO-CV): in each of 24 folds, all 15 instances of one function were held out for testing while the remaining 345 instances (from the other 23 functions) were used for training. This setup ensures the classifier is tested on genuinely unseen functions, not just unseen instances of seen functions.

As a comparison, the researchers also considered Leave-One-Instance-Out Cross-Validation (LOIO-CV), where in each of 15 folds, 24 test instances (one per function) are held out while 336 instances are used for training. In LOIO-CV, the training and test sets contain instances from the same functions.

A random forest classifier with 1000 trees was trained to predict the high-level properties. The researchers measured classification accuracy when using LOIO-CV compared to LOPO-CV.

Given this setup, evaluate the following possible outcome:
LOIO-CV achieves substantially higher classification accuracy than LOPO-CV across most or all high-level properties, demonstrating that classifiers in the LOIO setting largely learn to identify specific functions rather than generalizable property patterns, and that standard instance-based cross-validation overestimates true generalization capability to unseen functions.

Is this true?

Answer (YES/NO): YES